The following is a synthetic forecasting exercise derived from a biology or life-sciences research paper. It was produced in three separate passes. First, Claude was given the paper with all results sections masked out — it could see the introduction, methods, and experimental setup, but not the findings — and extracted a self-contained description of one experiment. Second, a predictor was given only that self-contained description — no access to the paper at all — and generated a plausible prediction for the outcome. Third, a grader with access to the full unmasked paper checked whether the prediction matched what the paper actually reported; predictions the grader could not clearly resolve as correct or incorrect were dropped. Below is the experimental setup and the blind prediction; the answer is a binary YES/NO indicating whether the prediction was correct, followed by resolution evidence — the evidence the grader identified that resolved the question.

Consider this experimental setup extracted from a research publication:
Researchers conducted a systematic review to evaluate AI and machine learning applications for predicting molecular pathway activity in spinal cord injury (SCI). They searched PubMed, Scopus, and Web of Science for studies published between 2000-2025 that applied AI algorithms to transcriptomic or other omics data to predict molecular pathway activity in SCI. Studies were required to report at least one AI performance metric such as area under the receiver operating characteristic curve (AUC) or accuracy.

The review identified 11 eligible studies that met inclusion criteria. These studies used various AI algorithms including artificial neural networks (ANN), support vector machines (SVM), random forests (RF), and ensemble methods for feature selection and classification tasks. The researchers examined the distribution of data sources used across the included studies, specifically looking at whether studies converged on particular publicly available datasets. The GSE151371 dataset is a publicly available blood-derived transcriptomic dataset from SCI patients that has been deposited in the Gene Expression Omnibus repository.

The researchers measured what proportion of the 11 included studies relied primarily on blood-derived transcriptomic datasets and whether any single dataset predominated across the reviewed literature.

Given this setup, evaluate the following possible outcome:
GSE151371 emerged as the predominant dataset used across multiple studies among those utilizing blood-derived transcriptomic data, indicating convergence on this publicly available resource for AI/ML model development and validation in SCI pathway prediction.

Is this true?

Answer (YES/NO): YES